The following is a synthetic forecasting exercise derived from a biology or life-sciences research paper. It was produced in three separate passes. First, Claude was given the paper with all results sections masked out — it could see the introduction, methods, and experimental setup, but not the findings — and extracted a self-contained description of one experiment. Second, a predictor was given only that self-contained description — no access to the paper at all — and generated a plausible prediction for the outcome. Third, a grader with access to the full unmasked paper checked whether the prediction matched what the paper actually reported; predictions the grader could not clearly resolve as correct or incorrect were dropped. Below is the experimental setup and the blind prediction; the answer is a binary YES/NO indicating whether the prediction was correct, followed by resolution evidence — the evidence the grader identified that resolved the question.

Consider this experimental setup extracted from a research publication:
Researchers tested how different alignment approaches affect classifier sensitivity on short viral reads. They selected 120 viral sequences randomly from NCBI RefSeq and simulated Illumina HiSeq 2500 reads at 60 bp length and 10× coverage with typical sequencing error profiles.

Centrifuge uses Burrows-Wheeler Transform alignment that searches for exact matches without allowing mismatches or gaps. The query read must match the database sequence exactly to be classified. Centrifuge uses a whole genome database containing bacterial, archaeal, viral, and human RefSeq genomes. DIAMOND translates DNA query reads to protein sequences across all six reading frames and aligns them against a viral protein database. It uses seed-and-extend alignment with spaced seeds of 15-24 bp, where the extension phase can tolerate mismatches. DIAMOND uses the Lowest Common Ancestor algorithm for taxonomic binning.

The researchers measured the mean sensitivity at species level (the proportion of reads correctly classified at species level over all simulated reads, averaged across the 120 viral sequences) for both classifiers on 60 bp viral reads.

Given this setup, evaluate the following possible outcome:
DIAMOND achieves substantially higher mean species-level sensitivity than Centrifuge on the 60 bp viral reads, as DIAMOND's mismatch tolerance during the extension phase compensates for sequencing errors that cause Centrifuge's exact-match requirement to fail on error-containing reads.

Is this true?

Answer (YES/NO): NO